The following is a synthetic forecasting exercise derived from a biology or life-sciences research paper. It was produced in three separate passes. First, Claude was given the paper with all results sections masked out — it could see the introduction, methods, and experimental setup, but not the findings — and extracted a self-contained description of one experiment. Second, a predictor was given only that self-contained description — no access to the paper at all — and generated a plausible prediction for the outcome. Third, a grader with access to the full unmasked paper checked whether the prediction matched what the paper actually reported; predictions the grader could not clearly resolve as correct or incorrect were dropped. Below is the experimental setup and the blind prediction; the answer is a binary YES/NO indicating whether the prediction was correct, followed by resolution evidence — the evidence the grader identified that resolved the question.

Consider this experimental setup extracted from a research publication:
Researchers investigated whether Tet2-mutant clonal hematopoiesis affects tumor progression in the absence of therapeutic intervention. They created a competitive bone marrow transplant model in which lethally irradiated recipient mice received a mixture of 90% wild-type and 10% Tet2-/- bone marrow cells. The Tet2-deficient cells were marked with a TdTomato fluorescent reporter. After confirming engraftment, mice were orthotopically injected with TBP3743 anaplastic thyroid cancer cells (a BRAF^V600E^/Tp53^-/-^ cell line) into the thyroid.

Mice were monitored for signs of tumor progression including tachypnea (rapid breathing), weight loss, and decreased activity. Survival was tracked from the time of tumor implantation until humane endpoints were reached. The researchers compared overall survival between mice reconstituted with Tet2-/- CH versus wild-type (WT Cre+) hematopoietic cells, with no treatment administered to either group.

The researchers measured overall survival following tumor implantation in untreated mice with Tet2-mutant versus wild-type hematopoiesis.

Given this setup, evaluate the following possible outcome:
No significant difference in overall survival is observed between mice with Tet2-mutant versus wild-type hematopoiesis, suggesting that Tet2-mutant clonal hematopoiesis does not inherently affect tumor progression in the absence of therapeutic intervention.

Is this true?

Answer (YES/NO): YES